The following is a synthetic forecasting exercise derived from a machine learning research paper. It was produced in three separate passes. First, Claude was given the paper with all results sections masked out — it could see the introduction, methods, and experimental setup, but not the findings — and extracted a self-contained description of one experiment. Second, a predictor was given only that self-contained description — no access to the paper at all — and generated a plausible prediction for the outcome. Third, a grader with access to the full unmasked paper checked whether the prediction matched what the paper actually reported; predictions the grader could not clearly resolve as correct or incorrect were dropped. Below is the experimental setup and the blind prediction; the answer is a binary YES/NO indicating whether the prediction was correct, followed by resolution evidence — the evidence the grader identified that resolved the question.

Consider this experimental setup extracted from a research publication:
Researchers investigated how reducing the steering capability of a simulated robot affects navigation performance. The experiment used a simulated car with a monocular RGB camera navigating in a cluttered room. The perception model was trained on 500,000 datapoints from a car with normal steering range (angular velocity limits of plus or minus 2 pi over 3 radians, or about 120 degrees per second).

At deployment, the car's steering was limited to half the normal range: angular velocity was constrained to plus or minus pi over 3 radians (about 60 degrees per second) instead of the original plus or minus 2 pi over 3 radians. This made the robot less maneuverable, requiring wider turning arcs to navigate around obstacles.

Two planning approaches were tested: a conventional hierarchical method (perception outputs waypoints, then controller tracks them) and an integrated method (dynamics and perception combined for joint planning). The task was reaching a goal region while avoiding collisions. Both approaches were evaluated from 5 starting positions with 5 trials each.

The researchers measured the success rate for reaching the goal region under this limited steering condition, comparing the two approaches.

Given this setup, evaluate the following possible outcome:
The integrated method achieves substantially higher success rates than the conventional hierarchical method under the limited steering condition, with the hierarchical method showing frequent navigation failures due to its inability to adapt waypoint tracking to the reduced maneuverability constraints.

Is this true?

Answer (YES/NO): NO